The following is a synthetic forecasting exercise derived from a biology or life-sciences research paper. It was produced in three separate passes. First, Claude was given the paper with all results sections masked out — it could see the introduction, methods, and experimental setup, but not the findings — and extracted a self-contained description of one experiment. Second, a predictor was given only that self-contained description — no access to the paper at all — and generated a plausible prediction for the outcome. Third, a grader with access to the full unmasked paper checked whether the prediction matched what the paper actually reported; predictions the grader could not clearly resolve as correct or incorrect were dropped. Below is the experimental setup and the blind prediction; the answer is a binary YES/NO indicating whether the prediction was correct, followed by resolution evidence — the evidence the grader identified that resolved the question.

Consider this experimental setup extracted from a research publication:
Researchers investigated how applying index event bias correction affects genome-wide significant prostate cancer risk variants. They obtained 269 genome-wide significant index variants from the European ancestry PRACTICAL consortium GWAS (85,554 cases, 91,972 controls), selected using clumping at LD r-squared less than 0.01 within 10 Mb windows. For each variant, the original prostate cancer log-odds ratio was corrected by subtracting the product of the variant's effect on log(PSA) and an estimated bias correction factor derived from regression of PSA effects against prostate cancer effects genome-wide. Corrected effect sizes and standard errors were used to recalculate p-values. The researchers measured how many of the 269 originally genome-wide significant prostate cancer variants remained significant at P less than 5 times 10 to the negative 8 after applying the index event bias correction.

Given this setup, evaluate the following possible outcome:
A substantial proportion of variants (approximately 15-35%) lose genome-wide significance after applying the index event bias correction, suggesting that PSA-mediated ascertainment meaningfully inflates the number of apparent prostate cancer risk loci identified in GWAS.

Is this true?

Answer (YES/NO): NO